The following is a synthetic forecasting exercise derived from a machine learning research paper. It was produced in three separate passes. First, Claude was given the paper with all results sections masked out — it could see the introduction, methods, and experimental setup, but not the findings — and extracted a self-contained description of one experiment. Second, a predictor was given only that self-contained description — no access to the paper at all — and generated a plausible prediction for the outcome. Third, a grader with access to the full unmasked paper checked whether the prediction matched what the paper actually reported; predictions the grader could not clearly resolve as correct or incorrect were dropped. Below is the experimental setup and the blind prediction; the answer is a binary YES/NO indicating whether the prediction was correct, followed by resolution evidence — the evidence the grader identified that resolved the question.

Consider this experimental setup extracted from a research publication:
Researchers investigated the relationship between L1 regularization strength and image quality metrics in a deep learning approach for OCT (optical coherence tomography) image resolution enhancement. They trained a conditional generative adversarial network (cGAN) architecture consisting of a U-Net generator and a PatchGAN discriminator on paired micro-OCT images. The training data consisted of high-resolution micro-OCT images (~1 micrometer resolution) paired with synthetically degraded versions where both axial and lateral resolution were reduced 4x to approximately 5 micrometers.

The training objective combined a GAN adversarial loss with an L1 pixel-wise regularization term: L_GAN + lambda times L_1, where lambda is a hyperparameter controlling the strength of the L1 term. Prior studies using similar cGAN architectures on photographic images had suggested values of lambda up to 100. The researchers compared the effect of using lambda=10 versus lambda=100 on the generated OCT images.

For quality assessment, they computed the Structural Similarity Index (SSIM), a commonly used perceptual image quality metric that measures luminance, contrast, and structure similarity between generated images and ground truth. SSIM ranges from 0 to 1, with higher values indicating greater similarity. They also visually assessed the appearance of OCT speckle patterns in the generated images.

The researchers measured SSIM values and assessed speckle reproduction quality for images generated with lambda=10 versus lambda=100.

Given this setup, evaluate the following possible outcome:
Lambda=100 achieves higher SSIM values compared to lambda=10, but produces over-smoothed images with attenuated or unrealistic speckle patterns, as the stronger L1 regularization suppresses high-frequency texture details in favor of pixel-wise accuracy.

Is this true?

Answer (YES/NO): YES